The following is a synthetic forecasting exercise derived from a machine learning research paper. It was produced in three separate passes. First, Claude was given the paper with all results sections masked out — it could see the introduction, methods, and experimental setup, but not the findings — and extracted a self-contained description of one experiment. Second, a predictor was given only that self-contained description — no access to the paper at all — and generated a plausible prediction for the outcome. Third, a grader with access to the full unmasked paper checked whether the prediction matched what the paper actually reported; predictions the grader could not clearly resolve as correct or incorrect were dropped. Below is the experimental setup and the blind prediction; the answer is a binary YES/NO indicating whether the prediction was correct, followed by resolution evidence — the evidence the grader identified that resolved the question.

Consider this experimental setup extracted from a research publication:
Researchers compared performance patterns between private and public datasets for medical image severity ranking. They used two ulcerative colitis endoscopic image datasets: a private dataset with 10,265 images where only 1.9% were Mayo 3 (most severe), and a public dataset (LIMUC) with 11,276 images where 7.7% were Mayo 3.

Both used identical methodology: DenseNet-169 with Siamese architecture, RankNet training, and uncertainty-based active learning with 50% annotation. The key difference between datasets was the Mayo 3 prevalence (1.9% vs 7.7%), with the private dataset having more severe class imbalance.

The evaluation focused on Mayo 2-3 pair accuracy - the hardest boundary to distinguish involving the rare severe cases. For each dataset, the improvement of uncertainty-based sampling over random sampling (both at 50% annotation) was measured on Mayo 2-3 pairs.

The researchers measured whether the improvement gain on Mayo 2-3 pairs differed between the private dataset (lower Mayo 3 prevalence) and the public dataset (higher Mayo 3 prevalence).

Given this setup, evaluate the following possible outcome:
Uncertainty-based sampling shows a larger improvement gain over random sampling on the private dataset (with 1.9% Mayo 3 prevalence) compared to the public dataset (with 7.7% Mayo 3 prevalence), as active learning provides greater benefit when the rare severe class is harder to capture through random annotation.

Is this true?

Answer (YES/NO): YES